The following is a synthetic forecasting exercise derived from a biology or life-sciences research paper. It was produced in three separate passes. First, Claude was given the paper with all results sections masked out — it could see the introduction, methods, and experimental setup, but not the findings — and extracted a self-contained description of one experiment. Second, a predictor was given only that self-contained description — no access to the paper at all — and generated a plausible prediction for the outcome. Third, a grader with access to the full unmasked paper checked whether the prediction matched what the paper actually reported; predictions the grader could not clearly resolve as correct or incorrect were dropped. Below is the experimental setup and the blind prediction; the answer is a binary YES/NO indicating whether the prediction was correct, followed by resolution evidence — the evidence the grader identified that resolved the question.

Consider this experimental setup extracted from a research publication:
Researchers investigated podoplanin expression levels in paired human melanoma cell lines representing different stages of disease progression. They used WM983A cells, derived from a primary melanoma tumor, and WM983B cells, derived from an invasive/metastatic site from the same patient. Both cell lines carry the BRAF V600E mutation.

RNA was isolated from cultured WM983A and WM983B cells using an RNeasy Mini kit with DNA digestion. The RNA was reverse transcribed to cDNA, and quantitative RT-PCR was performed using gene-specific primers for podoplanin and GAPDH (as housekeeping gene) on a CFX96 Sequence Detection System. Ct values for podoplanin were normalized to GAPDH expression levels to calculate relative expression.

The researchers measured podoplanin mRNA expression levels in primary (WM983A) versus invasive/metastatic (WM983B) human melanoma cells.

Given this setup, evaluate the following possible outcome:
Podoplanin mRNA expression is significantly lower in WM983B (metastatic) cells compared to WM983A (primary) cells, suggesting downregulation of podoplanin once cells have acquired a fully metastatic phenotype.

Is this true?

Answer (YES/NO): NO